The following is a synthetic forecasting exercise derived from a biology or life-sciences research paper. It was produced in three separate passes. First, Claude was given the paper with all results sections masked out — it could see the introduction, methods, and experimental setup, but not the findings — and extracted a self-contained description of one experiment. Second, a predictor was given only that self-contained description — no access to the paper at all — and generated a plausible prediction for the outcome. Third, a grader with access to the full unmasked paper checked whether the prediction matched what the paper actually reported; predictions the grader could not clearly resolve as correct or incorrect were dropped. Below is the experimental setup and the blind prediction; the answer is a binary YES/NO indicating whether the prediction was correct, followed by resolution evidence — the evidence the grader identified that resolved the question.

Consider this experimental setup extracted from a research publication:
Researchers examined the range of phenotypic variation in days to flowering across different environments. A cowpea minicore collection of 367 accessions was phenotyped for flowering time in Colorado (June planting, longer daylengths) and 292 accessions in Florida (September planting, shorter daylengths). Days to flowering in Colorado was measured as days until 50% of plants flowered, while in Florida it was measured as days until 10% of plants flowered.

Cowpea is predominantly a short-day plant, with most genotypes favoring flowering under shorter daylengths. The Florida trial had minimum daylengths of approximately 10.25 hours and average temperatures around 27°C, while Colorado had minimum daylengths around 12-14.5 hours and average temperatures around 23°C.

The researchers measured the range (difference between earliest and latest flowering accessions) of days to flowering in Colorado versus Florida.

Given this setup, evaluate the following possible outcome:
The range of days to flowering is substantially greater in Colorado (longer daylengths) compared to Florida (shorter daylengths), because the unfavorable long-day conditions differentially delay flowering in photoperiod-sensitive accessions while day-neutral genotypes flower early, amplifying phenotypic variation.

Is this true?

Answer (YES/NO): YES